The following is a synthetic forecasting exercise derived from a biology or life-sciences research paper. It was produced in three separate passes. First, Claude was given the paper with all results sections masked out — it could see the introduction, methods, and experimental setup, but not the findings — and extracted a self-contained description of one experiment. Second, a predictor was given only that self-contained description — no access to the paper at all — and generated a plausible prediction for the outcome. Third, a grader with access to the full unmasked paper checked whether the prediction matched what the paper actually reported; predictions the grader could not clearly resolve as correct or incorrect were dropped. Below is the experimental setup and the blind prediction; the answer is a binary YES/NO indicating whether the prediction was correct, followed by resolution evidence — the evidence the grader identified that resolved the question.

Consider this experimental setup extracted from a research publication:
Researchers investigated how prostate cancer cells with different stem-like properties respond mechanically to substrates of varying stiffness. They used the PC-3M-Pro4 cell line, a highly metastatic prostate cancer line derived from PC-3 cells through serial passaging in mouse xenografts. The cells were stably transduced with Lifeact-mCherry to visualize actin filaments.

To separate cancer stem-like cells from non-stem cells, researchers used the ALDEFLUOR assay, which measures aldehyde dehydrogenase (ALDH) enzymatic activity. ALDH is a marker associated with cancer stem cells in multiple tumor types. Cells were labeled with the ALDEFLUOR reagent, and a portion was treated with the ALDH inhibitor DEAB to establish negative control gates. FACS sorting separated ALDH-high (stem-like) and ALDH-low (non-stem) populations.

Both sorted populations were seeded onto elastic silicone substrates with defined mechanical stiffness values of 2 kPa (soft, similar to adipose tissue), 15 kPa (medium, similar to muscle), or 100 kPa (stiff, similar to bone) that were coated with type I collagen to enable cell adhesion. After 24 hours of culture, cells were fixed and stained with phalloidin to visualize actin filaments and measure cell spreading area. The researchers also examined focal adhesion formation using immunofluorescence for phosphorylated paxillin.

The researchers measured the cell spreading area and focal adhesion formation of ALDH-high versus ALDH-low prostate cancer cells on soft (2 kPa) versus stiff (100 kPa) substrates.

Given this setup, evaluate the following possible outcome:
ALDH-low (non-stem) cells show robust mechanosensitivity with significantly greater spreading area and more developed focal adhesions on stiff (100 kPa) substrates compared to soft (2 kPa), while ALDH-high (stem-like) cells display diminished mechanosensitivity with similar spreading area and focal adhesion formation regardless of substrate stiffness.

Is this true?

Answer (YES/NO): NO